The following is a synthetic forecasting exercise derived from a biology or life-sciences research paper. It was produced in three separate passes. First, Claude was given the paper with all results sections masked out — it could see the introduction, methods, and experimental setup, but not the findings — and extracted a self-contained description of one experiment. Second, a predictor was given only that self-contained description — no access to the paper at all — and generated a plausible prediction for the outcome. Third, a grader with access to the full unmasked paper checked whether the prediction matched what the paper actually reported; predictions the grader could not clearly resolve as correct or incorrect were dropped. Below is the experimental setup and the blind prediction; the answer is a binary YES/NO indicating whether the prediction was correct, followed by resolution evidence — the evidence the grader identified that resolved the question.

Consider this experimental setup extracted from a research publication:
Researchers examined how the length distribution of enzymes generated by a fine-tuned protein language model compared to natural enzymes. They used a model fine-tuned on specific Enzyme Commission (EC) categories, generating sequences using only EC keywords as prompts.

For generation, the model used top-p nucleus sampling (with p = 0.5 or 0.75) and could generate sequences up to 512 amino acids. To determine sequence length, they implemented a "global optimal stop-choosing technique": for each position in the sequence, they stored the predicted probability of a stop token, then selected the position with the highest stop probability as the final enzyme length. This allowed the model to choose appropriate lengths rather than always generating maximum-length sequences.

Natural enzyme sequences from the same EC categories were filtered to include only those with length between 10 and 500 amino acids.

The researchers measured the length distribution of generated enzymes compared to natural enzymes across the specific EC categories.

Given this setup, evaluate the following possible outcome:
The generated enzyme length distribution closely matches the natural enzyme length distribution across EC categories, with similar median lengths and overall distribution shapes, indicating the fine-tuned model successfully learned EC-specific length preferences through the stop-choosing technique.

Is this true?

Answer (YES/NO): YES